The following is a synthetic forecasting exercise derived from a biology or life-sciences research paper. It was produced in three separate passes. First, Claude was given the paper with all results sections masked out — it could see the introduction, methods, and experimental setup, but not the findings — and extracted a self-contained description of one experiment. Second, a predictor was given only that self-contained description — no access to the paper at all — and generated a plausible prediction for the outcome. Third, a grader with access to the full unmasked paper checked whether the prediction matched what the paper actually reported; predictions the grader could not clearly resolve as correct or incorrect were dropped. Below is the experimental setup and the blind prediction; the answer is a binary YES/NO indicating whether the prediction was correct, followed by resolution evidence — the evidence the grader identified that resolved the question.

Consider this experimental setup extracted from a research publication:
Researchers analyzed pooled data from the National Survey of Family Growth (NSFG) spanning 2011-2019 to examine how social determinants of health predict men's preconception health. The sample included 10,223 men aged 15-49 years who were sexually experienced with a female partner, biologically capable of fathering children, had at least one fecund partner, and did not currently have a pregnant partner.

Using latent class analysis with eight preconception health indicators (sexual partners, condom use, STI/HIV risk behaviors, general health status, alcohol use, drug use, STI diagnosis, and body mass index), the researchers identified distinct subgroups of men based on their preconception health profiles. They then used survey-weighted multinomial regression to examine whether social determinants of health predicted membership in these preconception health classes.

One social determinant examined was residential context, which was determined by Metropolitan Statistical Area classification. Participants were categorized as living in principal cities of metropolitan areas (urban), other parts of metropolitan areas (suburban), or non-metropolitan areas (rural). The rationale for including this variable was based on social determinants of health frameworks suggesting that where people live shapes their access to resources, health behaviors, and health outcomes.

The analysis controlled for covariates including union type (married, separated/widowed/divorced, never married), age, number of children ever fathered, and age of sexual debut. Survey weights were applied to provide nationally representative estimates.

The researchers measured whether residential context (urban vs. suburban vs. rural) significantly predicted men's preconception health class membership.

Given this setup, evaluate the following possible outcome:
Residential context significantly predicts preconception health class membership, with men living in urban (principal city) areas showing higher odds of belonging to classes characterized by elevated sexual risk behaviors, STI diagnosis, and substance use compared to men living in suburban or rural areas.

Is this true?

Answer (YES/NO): NO